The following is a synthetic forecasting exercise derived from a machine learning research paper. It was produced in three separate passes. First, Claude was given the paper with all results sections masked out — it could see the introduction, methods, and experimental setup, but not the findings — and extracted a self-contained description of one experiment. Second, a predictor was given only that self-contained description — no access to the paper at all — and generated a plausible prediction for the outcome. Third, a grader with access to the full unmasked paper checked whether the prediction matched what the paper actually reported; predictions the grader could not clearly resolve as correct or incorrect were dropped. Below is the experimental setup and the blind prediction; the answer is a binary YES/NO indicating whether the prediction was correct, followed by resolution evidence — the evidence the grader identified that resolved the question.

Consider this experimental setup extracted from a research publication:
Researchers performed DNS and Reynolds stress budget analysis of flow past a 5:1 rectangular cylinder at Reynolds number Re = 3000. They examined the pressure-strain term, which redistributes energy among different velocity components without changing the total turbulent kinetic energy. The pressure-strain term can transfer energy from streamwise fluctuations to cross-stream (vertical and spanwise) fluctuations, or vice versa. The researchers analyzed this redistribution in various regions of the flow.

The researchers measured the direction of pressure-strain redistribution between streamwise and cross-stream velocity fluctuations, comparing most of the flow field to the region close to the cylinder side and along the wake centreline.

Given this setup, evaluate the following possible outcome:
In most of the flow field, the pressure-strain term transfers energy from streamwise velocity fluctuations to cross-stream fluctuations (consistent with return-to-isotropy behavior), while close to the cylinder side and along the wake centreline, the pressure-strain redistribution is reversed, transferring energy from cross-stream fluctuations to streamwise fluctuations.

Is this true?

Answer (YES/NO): NO